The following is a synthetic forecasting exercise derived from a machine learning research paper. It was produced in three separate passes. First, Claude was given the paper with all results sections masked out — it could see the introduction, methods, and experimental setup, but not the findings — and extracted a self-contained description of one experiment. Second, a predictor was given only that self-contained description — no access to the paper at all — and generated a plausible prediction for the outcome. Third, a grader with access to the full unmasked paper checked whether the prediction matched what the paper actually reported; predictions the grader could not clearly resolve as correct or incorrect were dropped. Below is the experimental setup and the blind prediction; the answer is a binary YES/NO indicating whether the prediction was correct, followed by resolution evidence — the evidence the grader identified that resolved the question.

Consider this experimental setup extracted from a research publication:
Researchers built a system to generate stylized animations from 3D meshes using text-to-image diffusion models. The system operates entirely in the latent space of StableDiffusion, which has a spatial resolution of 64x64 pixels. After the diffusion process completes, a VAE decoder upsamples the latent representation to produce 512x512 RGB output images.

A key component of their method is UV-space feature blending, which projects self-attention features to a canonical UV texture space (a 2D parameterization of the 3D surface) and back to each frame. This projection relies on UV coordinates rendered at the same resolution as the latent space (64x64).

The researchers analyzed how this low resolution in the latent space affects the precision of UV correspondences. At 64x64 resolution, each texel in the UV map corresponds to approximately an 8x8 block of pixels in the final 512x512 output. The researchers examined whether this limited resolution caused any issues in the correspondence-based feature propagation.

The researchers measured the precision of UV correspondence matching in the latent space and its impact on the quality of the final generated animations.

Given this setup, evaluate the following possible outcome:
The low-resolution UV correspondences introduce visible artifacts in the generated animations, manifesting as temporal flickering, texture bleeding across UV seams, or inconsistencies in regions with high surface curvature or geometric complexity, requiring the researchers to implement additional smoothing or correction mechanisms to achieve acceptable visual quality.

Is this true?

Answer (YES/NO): NO